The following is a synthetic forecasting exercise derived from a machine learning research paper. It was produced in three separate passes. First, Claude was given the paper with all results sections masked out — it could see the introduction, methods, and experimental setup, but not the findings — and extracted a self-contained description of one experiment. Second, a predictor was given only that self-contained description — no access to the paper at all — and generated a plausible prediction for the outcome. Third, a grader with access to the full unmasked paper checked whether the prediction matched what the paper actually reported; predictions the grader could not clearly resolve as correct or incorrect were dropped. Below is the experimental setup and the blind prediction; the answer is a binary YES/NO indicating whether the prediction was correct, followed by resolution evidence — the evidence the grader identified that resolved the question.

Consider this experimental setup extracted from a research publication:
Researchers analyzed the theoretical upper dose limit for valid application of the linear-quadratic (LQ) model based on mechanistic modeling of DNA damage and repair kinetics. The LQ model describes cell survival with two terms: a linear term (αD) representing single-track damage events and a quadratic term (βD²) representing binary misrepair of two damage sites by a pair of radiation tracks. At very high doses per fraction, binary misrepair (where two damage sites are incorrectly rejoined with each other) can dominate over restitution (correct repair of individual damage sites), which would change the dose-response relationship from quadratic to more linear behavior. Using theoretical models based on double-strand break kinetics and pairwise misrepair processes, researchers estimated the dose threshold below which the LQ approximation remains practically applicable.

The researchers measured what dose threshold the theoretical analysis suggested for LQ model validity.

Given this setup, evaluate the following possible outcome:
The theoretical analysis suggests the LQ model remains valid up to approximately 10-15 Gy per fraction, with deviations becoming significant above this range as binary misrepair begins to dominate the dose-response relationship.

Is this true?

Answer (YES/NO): NO